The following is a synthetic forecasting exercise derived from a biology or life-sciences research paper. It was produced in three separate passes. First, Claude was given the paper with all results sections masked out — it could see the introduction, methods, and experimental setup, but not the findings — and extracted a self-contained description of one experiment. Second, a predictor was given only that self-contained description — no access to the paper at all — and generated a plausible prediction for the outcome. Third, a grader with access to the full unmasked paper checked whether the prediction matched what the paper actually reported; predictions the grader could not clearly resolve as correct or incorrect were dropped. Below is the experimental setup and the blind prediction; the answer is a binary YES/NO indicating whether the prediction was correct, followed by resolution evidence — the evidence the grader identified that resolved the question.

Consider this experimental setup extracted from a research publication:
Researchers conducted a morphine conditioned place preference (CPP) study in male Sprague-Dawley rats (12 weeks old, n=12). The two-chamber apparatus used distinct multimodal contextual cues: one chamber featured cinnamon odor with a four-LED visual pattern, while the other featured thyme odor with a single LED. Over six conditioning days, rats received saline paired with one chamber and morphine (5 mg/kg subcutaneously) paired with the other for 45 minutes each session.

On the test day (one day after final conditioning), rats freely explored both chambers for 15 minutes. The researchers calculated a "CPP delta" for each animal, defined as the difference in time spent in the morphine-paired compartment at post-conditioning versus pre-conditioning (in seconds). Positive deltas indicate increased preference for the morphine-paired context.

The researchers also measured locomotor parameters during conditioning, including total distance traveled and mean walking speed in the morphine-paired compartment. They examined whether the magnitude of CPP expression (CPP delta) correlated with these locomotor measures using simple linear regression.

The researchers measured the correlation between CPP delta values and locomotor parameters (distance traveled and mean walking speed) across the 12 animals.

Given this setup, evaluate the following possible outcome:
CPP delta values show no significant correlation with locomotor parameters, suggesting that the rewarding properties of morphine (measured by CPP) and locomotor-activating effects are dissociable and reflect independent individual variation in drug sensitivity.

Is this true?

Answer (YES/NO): YES